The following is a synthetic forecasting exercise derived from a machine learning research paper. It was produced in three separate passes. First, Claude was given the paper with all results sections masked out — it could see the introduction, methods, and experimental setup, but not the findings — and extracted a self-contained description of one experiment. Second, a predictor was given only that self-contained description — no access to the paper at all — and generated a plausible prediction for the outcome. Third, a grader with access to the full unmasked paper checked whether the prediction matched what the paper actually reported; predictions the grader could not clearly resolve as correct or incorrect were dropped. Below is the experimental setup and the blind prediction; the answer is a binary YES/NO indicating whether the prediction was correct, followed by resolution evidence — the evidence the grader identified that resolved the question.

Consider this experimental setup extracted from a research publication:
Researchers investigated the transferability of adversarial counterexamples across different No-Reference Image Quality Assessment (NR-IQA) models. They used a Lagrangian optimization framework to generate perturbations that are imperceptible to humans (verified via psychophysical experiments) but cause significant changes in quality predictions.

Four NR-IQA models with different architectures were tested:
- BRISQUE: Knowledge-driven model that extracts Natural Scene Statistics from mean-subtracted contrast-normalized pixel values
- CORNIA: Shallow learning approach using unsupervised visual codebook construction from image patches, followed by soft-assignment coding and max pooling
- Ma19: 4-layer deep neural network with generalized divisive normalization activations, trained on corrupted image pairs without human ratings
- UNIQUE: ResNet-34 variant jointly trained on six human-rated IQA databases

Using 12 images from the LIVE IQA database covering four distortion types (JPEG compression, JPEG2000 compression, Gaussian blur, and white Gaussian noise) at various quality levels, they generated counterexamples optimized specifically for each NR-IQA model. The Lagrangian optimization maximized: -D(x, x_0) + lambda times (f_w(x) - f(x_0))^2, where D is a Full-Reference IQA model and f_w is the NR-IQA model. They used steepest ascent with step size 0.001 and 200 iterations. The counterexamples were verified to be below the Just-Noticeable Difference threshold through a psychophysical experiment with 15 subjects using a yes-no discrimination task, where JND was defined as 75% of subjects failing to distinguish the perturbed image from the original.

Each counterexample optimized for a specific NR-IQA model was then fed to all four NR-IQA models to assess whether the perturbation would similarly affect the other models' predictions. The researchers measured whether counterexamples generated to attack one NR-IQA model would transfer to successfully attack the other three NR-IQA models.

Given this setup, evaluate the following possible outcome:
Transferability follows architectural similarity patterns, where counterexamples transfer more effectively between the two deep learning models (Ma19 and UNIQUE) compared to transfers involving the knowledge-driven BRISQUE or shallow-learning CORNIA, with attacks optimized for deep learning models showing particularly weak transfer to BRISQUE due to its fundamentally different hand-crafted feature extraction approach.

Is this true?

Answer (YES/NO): NO